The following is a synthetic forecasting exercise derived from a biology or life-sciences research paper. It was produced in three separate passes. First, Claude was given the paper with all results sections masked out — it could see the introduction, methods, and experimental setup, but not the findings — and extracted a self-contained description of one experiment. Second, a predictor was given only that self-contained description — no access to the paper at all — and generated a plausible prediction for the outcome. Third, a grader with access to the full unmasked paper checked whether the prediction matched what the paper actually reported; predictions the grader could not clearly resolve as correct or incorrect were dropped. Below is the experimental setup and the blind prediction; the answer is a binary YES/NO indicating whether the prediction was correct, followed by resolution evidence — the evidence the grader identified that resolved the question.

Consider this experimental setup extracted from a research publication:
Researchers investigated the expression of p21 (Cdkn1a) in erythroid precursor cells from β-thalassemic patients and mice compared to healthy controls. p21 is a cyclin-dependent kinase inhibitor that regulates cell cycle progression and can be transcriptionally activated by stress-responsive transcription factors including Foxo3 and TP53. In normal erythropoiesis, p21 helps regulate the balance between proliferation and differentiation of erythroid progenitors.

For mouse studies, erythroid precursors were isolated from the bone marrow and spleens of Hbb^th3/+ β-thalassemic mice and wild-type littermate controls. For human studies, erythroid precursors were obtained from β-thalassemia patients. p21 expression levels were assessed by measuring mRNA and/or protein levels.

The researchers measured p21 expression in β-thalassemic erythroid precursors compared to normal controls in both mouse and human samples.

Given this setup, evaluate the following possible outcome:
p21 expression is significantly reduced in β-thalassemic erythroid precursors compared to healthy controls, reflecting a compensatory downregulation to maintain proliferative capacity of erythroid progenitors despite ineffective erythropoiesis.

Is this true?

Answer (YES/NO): NO